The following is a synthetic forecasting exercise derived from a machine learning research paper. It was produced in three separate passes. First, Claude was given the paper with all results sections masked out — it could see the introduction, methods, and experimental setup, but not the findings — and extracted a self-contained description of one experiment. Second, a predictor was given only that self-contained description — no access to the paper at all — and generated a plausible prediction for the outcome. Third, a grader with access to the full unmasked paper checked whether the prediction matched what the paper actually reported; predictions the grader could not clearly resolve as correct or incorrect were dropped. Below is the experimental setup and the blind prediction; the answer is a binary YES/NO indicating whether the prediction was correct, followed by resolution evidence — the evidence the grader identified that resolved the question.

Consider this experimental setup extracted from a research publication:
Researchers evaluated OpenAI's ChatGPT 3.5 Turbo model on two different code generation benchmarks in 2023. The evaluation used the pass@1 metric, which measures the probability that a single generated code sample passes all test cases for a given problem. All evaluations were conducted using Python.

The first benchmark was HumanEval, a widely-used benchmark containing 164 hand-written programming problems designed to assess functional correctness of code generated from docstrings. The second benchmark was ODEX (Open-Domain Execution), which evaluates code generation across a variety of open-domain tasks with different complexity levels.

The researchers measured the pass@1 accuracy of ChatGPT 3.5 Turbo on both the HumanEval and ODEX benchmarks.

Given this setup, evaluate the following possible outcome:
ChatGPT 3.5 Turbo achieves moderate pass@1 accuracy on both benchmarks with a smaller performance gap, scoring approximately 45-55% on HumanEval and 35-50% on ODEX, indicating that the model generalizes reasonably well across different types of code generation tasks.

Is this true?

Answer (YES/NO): NO